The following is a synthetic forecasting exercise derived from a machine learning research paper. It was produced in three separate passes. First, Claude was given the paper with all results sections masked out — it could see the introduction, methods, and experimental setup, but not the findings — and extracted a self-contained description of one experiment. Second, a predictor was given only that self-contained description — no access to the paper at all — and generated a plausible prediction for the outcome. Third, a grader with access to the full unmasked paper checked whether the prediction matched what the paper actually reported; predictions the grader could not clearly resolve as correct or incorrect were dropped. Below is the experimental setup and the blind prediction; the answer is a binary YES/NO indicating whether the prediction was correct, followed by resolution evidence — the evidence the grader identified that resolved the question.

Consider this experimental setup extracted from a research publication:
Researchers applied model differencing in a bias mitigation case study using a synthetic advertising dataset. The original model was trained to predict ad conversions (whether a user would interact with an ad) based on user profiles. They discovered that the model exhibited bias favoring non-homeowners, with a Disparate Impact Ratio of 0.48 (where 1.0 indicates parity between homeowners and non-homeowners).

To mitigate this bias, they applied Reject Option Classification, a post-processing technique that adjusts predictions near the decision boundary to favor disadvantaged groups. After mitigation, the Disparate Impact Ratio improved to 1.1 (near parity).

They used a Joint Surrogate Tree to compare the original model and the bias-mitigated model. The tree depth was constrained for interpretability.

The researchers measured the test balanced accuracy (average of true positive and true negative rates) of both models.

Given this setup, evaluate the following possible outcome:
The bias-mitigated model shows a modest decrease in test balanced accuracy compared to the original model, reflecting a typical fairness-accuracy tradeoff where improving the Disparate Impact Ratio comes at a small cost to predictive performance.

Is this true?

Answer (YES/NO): NO